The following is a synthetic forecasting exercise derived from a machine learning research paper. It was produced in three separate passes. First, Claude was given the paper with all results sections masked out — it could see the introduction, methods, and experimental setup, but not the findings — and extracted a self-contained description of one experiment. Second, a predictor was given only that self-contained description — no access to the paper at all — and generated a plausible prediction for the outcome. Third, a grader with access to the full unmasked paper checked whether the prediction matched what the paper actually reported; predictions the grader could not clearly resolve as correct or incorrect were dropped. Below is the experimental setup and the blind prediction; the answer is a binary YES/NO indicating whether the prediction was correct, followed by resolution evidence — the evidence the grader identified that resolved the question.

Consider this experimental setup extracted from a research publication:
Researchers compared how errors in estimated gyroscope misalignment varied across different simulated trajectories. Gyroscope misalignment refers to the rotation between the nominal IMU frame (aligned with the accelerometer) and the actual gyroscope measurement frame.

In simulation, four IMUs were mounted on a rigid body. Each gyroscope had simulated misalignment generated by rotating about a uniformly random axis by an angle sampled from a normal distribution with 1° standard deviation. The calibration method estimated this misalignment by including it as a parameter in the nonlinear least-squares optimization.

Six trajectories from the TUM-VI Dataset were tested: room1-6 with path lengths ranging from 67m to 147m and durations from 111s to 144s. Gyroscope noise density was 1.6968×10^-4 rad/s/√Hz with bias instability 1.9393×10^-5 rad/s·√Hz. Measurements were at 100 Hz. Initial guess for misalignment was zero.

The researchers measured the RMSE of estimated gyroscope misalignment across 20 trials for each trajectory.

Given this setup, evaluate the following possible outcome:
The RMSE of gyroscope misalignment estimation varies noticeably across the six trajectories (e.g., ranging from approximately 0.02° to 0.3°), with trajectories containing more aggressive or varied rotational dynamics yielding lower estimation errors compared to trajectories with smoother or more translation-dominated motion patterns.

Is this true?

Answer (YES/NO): NO